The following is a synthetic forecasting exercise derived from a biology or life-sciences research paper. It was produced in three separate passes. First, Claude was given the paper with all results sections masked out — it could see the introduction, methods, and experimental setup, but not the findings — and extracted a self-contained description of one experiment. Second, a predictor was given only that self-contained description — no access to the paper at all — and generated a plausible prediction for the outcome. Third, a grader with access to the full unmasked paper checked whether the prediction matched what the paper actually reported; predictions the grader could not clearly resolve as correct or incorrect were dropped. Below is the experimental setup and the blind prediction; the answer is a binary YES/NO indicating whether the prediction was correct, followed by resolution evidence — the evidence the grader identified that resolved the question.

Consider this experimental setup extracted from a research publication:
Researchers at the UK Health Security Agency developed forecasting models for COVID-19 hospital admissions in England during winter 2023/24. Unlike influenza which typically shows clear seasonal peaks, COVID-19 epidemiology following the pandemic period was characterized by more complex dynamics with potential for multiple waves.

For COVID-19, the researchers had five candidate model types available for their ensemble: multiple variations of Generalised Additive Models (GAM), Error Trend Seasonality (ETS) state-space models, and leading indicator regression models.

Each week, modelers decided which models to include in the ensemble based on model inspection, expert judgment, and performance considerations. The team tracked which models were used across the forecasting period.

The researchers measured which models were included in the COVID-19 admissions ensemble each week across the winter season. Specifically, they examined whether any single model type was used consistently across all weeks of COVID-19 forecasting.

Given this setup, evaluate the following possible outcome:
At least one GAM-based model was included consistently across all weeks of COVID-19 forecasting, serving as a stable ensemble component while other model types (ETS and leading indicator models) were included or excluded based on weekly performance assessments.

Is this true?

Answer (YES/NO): NO